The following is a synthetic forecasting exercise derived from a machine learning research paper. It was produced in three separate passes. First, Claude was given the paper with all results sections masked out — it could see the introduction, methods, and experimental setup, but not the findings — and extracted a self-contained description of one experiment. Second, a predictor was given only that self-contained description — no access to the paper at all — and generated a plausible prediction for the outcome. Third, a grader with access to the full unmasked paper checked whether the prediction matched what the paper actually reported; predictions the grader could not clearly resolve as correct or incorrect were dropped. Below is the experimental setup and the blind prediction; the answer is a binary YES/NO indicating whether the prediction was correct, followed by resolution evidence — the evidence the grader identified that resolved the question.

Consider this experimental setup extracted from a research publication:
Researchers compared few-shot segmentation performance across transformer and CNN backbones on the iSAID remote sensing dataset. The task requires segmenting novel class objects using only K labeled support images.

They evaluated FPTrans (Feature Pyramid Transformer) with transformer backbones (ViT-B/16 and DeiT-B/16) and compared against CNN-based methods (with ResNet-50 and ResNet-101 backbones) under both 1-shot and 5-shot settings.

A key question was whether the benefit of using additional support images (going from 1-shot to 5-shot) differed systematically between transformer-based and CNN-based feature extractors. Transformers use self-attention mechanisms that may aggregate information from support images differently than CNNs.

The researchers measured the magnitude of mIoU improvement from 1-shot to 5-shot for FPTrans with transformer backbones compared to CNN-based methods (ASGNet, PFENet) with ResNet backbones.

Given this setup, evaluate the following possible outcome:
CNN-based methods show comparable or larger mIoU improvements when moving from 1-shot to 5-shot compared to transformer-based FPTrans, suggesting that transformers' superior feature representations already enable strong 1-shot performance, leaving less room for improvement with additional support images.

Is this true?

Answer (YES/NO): NO